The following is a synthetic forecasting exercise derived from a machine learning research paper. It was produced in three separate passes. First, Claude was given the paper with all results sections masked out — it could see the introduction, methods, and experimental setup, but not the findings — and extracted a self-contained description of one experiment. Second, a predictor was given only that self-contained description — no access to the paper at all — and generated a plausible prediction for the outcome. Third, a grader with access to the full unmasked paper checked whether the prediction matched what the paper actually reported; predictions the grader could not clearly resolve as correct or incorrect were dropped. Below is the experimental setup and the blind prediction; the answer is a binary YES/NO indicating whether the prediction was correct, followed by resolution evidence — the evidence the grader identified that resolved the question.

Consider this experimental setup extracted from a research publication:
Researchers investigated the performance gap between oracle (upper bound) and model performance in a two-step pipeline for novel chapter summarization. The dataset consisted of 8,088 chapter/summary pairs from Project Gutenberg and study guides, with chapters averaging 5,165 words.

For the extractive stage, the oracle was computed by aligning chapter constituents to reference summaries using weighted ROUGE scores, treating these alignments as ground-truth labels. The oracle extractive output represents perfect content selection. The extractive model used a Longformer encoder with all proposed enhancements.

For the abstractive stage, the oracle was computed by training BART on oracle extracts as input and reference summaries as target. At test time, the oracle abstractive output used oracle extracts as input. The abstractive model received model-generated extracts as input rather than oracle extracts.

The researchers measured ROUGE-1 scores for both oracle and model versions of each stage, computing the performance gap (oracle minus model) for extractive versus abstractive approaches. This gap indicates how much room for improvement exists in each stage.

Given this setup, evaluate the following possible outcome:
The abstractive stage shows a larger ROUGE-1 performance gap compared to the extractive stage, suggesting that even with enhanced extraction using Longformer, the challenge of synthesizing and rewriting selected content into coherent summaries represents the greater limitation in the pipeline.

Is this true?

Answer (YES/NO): NO